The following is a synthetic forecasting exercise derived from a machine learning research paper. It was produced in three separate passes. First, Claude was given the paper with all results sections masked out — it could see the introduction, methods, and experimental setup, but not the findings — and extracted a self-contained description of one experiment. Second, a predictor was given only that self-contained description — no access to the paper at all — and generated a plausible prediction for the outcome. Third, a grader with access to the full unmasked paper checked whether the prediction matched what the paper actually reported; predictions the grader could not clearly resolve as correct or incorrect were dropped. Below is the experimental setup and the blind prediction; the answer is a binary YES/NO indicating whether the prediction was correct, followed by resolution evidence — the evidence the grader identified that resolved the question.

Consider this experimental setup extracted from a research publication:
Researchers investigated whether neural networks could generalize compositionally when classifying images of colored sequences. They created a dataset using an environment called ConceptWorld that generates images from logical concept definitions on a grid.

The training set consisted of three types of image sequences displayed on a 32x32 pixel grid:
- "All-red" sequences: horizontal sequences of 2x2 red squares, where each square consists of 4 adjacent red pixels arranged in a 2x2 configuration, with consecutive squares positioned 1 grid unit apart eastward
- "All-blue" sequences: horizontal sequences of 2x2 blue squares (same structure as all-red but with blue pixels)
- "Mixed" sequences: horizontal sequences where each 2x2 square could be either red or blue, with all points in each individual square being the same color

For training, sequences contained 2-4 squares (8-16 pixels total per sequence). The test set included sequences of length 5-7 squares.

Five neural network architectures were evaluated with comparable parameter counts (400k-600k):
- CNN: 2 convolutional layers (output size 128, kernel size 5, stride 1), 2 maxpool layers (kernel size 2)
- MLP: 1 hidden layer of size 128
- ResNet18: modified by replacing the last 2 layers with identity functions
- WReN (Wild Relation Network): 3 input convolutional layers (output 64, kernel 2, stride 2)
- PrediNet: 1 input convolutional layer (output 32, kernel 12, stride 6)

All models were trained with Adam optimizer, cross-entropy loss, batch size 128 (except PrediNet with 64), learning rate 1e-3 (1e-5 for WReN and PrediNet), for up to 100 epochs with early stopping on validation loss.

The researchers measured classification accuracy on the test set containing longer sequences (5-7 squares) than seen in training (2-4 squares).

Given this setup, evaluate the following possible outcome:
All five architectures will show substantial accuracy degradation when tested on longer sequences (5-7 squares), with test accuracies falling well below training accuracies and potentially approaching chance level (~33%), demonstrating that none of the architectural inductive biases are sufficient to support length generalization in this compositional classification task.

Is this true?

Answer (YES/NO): NO